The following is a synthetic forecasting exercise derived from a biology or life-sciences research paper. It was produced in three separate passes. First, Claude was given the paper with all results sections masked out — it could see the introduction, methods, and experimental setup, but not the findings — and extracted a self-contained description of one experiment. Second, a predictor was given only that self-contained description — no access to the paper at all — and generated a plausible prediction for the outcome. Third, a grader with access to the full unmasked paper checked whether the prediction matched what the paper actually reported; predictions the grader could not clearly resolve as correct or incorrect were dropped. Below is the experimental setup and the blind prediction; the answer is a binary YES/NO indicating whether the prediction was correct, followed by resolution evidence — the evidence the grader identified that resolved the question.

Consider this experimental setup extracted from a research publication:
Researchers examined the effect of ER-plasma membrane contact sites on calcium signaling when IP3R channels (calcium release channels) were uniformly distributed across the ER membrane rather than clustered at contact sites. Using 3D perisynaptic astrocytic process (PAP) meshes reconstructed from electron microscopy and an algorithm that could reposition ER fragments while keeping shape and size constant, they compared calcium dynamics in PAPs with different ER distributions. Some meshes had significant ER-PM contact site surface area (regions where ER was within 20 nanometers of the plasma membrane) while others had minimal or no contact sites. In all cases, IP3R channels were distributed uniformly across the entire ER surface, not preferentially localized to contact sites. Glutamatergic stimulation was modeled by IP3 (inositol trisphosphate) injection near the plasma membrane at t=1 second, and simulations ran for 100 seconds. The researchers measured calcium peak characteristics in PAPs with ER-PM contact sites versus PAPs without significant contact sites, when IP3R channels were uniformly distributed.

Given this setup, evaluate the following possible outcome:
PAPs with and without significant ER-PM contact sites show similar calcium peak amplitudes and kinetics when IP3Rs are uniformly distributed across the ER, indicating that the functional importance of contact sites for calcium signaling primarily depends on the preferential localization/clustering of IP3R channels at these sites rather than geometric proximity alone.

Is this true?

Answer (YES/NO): NO